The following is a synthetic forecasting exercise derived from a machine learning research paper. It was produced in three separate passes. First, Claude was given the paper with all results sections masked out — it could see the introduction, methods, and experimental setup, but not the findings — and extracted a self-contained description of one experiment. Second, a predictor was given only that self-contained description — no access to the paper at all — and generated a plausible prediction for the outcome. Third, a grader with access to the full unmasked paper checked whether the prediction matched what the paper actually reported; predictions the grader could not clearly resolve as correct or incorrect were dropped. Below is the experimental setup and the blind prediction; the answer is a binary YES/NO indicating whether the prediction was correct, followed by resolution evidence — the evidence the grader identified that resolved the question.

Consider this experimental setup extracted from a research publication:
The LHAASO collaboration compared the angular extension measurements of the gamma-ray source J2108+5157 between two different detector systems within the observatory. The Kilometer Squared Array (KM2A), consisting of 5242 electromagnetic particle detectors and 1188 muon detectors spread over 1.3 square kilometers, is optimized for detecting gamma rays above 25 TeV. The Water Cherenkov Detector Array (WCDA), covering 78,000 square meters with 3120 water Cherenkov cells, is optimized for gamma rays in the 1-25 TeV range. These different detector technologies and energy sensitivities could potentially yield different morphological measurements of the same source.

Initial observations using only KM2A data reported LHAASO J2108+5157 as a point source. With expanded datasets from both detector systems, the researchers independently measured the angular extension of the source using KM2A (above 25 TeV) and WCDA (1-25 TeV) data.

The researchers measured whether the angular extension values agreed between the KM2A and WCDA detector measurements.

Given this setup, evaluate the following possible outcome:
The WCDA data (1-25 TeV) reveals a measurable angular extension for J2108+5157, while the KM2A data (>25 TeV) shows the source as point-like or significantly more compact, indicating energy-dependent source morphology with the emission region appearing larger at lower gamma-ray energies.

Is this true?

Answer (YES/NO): NO